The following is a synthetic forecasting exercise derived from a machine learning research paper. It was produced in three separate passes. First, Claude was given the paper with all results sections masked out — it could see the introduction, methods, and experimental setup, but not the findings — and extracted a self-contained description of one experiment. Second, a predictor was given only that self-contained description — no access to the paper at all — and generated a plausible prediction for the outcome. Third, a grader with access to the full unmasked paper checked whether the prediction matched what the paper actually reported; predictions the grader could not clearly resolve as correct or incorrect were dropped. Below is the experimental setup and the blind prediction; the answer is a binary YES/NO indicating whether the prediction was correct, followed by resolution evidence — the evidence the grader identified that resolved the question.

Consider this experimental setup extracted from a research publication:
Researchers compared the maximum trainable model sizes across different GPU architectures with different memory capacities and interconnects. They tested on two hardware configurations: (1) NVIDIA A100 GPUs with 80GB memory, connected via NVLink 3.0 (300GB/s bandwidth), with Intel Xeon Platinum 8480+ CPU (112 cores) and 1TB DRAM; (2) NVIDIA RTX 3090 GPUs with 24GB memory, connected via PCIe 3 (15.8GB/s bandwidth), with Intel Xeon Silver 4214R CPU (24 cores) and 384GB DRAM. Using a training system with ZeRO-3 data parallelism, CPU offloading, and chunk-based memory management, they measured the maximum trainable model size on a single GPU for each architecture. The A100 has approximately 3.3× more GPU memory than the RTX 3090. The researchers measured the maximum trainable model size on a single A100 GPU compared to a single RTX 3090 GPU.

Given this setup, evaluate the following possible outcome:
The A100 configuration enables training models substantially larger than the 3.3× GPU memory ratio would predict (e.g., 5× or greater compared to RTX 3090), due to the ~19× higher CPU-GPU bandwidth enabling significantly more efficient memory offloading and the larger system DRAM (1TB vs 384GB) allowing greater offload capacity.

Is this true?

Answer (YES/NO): NO